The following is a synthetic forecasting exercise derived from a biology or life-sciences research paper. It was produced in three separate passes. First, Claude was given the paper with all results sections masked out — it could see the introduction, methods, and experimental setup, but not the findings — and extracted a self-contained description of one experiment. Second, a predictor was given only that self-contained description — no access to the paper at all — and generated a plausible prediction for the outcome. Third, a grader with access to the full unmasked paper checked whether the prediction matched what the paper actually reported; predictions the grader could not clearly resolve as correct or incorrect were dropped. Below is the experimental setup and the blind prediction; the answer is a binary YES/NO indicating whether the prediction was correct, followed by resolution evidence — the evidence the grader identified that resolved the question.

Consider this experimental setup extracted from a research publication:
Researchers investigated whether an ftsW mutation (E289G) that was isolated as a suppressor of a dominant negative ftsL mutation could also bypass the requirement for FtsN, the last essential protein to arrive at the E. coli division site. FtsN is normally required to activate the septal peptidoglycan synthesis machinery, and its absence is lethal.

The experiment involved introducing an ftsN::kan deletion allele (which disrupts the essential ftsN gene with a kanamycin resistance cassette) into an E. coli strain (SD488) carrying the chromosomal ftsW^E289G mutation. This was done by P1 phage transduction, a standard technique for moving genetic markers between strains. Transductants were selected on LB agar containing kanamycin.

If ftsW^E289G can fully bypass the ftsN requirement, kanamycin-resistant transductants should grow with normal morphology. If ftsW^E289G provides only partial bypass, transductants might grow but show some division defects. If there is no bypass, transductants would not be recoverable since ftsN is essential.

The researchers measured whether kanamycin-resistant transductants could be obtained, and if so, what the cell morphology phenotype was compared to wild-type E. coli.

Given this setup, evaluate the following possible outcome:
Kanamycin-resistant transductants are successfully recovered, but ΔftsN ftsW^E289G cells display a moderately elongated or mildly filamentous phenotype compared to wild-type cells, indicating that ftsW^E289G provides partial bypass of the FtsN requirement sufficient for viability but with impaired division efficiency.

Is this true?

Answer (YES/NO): NO